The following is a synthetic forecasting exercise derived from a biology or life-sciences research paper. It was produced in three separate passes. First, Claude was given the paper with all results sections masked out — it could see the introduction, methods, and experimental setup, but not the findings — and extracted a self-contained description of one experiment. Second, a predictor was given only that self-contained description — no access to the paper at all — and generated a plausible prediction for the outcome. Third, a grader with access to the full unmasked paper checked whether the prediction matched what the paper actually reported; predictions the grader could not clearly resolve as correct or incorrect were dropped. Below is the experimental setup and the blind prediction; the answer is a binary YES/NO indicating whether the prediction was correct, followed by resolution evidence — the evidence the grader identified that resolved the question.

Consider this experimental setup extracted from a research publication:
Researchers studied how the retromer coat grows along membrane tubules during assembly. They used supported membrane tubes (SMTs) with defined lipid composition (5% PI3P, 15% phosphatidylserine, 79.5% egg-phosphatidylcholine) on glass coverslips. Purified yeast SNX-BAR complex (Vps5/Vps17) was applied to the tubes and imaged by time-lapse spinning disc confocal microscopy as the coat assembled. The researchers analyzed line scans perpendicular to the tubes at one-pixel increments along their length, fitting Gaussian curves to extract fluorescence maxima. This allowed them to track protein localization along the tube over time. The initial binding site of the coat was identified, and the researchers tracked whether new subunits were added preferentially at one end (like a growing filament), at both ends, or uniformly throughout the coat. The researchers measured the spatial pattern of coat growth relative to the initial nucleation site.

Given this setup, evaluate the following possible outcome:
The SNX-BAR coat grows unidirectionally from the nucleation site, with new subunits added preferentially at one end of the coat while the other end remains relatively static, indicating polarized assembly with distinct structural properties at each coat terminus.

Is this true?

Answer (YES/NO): NO